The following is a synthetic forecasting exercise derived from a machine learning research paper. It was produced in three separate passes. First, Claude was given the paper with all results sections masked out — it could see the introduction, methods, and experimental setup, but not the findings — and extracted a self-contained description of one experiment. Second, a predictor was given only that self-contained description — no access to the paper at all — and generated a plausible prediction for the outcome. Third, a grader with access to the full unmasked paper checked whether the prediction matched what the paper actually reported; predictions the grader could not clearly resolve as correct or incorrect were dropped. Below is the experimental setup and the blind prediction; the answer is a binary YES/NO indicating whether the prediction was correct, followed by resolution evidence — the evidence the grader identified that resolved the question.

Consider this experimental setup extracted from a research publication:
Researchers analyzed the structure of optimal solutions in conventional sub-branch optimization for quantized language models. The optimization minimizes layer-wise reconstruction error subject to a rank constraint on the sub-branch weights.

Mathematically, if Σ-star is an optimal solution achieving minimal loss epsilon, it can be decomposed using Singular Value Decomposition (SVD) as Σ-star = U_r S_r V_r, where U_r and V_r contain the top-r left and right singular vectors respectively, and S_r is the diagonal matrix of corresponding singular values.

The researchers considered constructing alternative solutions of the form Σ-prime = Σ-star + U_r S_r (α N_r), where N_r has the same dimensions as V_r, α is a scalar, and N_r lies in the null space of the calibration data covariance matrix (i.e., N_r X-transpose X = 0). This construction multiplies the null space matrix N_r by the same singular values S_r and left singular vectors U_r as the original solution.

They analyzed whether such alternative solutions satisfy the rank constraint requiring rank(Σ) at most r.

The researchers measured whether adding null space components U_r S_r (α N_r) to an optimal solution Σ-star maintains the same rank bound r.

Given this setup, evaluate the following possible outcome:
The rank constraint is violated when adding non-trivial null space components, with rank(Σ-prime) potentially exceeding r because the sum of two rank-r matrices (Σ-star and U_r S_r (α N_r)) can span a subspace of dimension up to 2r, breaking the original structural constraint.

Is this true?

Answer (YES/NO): NO